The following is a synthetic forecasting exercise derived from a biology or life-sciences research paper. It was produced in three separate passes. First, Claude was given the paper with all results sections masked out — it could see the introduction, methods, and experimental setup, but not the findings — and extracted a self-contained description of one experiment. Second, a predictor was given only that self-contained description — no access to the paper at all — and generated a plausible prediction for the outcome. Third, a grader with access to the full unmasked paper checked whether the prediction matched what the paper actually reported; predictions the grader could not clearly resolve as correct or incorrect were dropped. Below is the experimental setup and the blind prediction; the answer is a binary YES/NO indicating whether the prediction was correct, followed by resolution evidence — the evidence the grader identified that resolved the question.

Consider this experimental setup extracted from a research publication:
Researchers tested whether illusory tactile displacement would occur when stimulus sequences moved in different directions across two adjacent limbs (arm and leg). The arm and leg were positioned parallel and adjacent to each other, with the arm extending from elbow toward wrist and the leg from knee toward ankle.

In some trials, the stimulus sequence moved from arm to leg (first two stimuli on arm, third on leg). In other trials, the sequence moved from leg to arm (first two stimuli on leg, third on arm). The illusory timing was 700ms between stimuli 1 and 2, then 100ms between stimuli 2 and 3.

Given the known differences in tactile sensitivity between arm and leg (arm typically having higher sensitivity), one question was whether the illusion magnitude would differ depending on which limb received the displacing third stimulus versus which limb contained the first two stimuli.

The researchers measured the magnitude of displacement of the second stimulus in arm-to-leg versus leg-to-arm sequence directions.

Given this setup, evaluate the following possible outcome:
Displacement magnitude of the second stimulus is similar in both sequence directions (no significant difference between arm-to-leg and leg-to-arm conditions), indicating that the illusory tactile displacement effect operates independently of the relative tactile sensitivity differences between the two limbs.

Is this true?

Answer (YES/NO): NO